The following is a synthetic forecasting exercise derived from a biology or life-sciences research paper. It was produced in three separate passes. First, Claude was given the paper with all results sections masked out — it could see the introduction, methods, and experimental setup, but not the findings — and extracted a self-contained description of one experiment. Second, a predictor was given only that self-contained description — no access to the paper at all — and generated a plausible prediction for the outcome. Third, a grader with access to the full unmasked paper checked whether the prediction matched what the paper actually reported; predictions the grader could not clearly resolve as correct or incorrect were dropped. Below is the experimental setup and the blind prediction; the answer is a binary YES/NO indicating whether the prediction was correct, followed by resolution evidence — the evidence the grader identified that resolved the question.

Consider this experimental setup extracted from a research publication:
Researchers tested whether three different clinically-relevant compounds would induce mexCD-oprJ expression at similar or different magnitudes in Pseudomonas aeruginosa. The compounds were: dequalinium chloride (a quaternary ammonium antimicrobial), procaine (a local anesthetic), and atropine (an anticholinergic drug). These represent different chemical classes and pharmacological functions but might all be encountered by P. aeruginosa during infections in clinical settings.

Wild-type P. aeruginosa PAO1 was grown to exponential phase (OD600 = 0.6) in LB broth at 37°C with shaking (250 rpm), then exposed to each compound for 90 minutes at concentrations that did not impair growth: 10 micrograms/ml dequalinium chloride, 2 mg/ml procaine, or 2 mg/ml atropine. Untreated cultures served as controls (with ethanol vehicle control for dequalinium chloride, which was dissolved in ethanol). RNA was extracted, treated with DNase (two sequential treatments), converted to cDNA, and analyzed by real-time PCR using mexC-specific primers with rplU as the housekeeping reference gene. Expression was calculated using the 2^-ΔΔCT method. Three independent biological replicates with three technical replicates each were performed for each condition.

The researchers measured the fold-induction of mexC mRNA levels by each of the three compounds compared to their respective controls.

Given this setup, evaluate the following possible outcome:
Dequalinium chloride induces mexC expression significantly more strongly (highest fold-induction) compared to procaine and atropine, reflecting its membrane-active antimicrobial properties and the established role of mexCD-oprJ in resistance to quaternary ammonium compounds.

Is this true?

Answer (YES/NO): YES